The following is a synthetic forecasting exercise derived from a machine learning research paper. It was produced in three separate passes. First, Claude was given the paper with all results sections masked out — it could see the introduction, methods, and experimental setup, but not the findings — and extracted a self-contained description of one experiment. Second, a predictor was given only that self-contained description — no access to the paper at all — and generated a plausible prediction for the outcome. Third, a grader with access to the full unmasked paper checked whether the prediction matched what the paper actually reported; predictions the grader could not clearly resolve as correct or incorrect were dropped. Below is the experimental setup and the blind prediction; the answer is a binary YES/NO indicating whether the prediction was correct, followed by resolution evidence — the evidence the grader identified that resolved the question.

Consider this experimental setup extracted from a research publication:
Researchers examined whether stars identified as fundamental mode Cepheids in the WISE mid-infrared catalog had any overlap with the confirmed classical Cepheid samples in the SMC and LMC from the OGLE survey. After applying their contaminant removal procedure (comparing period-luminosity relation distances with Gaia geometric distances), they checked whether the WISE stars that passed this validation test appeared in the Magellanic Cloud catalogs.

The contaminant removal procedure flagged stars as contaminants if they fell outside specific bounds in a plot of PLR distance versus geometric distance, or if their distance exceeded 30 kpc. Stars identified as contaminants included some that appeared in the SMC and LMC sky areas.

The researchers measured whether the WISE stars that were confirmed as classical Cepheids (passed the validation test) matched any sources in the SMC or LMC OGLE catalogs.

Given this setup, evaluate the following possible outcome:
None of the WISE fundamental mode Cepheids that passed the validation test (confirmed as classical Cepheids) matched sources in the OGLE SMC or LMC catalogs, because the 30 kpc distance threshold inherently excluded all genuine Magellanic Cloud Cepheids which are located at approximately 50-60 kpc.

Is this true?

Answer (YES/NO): YES